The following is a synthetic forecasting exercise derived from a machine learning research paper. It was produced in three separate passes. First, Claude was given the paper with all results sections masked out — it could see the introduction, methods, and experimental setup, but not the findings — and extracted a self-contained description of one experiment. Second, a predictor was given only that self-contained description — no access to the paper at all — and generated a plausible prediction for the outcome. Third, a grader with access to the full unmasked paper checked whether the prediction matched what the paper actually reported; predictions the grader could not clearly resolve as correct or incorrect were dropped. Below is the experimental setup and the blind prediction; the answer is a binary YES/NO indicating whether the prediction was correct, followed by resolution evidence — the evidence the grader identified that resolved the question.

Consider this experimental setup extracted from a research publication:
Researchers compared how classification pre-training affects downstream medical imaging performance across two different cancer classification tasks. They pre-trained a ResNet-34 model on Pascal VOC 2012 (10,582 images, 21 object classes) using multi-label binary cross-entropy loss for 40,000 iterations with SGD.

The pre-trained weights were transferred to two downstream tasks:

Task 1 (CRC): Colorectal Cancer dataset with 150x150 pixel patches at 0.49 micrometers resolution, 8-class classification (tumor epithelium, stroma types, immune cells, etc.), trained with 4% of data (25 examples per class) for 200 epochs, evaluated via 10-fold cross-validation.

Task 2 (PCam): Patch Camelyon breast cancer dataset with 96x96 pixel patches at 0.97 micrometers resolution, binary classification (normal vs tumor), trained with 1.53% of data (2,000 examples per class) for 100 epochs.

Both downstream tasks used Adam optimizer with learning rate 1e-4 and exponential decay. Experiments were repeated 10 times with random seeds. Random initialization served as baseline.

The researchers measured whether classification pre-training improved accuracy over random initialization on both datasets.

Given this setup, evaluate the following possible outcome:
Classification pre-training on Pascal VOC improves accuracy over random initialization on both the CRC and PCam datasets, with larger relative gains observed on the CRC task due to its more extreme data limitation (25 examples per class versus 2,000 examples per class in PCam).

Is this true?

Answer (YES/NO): NO